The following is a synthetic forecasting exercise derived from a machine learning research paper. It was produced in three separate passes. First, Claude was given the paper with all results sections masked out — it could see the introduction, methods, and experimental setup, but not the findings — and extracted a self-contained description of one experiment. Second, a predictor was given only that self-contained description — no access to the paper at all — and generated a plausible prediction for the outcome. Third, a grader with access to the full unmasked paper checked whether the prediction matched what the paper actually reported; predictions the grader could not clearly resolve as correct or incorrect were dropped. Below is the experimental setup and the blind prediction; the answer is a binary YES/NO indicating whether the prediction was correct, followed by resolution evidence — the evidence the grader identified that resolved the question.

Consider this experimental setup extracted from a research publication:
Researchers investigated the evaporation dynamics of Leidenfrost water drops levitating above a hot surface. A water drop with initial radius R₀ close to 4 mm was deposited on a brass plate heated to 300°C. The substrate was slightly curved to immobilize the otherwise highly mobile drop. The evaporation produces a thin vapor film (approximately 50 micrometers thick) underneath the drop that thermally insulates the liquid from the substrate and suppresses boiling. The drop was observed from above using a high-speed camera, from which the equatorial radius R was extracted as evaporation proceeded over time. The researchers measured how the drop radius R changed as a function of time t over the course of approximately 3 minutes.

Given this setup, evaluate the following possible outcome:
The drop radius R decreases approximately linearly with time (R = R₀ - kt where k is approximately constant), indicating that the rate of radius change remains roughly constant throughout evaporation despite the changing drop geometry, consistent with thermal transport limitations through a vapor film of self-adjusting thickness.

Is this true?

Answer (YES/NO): YES